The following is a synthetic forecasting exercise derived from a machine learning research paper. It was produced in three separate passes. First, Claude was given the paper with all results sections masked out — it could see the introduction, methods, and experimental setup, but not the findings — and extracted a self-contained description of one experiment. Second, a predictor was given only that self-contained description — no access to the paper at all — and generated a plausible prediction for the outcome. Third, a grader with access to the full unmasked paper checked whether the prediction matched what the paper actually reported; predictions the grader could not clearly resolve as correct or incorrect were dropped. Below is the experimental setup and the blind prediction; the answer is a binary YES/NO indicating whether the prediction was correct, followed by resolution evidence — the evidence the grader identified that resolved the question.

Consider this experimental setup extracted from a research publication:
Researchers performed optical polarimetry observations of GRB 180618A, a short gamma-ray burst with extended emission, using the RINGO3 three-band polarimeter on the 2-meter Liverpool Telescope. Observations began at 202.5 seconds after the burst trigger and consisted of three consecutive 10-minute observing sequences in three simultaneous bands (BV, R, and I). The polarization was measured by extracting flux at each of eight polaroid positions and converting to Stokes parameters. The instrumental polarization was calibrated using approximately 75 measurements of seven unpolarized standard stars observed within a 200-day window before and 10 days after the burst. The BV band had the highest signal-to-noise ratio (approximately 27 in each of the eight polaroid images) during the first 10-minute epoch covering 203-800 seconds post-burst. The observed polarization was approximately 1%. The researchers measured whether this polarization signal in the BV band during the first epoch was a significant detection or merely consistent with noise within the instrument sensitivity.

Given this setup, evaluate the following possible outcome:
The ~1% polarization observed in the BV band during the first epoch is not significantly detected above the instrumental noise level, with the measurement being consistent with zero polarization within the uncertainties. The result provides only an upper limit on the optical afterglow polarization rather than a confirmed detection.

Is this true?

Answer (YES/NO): YES